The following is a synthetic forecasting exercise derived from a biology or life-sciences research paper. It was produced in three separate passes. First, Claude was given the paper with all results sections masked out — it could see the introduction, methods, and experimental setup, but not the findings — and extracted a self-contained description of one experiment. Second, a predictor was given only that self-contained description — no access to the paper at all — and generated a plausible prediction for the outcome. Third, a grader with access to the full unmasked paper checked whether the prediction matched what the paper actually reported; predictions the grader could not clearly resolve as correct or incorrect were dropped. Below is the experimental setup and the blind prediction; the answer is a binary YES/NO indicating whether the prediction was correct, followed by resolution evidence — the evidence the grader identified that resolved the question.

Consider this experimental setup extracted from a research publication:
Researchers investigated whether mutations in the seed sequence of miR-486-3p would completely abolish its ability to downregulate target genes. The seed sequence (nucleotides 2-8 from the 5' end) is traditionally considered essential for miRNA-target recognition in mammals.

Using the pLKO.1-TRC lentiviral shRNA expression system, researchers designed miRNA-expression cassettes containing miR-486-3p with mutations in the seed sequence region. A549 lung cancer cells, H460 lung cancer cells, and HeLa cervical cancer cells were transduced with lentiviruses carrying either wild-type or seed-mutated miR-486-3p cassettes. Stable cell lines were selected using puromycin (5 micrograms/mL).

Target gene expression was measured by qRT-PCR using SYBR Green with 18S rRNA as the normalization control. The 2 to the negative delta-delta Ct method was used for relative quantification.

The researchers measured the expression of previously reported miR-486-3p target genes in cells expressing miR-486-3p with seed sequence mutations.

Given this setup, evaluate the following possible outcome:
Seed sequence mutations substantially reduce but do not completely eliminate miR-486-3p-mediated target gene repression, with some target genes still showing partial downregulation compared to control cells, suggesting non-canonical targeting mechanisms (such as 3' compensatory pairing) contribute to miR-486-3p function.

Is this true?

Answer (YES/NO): NO